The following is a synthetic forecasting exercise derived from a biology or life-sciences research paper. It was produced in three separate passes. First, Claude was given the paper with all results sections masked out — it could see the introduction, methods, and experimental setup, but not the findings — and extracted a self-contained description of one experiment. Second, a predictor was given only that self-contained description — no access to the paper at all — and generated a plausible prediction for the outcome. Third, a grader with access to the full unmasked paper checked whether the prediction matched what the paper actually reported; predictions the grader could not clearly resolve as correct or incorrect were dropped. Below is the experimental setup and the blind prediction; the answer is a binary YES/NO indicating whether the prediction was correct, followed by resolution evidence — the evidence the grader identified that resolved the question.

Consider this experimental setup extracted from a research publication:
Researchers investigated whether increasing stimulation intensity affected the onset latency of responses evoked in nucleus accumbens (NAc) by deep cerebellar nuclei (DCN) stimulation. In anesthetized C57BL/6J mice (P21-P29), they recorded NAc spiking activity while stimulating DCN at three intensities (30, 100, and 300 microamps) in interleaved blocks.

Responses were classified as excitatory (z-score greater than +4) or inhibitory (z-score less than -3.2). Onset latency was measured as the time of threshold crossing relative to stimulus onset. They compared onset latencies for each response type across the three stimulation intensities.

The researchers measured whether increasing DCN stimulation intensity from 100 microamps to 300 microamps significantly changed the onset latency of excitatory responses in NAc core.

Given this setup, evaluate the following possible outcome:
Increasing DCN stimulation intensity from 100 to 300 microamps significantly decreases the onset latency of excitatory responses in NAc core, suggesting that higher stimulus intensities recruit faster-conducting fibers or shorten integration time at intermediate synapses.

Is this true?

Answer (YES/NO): NO